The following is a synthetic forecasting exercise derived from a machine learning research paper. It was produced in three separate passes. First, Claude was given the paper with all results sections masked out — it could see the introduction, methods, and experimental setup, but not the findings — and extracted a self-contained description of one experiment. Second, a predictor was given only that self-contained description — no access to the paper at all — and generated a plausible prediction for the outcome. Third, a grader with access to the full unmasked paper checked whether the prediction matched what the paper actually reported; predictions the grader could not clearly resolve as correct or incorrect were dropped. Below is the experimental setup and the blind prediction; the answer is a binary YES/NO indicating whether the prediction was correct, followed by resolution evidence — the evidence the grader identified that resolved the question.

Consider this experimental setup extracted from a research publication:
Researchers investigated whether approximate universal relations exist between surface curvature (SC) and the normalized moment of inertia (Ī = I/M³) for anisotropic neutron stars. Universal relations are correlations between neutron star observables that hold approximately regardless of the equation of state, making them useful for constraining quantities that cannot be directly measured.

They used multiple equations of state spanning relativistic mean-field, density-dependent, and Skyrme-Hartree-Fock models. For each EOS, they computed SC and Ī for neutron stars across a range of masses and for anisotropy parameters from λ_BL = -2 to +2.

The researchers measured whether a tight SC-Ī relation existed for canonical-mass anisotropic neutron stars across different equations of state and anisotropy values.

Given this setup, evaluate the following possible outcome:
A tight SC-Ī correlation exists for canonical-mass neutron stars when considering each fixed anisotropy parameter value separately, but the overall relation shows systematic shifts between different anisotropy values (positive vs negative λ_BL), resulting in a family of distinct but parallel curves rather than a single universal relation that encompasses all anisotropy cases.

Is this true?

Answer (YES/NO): NO